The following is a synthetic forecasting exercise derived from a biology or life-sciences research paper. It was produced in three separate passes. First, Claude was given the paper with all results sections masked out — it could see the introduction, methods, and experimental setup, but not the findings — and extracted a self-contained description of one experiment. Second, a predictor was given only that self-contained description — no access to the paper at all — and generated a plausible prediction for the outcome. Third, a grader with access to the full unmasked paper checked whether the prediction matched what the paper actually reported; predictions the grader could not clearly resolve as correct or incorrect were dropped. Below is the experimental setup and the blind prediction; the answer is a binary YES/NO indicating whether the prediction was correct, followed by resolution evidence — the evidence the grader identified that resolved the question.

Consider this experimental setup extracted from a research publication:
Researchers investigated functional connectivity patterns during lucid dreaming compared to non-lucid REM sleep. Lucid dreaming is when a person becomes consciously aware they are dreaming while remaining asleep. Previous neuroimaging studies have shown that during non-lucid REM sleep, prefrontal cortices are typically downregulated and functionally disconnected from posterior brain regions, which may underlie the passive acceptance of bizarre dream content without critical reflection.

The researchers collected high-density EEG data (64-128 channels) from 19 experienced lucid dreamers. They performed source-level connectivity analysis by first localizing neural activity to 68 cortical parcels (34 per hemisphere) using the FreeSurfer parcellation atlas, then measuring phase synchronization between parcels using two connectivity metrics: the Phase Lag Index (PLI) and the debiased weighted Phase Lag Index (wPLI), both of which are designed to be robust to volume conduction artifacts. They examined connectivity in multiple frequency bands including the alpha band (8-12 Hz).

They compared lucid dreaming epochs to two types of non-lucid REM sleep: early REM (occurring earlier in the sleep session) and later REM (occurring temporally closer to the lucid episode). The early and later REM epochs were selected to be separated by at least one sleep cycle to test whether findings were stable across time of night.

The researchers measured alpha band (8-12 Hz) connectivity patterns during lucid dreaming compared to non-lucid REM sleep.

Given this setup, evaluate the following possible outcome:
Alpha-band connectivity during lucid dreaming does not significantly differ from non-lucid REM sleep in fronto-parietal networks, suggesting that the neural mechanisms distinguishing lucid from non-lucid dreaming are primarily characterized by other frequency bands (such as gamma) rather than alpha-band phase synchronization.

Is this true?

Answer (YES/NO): NO